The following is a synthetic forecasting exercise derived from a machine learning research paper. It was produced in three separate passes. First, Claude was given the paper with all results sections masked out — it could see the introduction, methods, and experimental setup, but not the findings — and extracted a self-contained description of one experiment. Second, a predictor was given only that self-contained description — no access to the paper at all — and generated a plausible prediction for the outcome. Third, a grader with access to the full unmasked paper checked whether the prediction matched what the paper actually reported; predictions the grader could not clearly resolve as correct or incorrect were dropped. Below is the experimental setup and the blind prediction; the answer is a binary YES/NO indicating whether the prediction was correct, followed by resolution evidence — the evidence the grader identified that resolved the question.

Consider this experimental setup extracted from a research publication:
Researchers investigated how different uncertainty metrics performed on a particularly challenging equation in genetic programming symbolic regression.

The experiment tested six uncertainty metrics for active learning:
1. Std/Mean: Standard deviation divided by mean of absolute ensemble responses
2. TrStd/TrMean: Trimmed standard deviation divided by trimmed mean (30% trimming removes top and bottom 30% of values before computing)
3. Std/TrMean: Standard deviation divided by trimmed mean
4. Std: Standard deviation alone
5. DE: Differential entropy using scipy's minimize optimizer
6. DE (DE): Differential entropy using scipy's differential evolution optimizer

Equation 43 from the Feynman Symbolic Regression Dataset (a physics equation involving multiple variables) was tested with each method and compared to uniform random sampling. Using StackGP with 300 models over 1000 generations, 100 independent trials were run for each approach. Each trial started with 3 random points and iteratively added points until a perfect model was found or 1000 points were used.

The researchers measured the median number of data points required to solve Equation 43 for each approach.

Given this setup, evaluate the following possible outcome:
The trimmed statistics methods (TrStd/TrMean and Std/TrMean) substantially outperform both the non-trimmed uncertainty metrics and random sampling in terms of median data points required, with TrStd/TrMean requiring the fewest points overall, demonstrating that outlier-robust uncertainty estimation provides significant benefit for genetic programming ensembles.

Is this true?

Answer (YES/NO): NO